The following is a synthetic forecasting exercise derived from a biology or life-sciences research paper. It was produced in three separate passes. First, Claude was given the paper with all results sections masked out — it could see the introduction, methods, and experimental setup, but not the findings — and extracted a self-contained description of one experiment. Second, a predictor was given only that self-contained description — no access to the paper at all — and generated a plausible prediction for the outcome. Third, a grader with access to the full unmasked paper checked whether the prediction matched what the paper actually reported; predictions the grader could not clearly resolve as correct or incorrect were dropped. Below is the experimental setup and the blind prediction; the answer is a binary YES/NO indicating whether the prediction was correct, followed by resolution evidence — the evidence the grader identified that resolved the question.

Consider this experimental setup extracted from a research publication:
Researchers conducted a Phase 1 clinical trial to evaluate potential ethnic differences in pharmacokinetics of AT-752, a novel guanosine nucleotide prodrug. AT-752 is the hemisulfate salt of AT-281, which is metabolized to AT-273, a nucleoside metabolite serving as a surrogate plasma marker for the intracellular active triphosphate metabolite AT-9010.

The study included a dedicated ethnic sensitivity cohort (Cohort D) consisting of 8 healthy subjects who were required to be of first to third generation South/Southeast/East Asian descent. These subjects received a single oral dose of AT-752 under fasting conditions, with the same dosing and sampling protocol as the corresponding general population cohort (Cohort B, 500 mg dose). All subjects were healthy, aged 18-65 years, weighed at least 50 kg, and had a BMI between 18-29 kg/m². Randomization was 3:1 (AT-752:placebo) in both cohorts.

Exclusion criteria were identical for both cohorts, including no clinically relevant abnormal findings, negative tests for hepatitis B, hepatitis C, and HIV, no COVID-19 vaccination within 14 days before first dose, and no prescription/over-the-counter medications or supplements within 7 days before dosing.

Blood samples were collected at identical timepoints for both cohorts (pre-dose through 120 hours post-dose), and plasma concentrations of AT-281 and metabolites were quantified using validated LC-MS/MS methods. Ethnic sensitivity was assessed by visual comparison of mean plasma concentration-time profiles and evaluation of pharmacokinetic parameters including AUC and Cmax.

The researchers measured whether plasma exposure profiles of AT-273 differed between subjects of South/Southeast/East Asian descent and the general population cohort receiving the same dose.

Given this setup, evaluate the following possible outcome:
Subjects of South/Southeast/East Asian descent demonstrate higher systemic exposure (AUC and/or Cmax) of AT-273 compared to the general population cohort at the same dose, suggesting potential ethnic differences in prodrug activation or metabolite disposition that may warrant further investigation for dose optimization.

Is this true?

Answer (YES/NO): NO